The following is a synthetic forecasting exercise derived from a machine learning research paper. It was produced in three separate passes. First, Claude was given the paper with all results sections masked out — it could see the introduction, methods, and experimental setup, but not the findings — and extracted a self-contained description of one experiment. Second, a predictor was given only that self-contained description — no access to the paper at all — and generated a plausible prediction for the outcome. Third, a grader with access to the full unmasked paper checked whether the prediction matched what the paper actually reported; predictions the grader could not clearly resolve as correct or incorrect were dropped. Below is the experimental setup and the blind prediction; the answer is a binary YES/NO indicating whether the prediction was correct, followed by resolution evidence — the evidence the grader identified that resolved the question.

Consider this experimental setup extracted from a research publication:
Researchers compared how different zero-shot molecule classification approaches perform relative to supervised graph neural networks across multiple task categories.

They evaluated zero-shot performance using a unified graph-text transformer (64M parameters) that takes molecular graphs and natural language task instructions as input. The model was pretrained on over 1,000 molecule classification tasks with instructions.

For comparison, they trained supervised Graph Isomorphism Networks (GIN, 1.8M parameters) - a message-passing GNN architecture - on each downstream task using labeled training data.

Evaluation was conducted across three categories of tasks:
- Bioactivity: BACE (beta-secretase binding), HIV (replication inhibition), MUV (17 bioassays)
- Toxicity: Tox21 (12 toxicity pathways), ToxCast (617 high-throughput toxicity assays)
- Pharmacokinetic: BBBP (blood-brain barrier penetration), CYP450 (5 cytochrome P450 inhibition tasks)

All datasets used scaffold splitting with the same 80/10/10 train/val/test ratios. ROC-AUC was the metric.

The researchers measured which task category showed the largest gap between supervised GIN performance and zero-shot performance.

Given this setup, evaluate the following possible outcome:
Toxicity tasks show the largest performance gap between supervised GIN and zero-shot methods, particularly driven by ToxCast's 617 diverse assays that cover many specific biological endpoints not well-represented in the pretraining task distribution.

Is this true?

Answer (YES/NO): NO